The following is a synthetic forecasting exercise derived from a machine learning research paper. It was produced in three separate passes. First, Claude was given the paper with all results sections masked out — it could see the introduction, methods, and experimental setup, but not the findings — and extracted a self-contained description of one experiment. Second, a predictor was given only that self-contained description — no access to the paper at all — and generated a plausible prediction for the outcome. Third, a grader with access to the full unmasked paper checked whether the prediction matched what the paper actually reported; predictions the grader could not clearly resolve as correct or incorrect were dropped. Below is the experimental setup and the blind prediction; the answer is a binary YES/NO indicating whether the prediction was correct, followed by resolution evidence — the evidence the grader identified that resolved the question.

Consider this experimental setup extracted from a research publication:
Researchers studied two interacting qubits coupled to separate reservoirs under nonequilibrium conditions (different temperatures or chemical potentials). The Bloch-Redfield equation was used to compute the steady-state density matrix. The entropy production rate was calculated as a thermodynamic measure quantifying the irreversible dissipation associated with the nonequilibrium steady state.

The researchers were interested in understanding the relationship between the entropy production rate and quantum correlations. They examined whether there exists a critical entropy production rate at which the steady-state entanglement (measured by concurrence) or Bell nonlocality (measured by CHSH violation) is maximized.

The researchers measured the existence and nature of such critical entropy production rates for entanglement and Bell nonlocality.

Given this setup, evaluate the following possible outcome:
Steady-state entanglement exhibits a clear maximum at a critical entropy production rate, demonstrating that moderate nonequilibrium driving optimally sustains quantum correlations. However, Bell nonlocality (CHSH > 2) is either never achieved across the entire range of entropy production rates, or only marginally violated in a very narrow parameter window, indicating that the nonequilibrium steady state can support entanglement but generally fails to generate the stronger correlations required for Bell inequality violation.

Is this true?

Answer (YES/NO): NO